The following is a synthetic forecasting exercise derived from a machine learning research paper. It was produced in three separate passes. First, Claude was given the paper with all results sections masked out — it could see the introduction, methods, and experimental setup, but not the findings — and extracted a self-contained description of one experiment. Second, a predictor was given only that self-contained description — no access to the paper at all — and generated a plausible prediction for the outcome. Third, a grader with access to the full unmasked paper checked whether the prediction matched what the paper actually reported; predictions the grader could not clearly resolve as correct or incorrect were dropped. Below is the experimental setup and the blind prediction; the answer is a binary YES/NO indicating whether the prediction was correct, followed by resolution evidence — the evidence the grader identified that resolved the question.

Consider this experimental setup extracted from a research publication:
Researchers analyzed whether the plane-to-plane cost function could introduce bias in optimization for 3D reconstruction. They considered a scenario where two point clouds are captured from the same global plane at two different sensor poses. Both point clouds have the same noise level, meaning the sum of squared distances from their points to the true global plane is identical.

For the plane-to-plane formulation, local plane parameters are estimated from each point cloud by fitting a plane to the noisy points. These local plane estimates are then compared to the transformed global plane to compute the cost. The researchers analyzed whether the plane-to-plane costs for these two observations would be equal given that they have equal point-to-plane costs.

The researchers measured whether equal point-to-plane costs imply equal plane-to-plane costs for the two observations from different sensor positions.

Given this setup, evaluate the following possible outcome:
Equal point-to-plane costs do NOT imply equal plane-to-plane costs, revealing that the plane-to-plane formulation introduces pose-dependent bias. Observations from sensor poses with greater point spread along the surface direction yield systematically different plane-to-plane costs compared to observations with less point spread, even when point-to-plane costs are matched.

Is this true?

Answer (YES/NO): NO